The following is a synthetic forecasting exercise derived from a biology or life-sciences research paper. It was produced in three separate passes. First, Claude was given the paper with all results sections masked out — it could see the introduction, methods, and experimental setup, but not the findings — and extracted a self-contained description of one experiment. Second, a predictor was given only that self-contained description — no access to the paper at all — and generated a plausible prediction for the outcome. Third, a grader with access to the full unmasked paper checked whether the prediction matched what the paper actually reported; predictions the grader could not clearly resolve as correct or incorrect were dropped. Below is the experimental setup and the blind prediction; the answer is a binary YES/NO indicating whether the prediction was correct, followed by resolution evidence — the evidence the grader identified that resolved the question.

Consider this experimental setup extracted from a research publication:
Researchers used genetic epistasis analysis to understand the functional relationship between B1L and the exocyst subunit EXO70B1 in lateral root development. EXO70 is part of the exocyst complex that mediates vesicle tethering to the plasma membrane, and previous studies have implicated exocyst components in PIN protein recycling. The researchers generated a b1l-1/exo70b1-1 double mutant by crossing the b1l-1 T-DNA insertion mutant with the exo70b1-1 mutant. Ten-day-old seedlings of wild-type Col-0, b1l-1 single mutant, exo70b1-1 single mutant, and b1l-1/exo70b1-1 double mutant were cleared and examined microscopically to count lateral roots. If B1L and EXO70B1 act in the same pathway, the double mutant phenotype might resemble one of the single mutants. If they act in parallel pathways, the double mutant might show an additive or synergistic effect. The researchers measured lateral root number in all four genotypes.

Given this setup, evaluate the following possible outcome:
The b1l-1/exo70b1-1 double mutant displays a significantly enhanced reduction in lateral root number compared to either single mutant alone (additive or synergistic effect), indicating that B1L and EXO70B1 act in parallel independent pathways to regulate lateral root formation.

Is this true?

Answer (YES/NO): NO